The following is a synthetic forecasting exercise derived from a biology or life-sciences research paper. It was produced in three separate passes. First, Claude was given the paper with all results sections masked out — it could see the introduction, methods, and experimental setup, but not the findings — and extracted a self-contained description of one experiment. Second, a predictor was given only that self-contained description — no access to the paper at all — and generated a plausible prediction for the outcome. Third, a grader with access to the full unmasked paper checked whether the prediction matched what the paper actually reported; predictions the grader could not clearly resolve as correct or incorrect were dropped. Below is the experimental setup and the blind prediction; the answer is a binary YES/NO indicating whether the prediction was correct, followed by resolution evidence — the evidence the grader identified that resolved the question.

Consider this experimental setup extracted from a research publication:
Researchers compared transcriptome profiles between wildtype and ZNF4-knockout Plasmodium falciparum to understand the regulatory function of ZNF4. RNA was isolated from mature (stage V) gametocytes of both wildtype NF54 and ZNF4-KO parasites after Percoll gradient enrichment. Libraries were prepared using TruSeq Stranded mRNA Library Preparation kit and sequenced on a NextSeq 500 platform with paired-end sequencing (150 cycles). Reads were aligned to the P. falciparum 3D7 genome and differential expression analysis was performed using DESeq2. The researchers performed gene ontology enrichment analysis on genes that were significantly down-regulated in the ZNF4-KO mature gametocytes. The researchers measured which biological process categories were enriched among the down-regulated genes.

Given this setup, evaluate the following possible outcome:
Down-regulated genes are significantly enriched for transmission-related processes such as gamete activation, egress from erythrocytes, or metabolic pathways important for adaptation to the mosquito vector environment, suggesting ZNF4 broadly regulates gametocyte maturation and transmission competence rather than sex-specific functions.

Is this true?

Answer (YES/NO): NO